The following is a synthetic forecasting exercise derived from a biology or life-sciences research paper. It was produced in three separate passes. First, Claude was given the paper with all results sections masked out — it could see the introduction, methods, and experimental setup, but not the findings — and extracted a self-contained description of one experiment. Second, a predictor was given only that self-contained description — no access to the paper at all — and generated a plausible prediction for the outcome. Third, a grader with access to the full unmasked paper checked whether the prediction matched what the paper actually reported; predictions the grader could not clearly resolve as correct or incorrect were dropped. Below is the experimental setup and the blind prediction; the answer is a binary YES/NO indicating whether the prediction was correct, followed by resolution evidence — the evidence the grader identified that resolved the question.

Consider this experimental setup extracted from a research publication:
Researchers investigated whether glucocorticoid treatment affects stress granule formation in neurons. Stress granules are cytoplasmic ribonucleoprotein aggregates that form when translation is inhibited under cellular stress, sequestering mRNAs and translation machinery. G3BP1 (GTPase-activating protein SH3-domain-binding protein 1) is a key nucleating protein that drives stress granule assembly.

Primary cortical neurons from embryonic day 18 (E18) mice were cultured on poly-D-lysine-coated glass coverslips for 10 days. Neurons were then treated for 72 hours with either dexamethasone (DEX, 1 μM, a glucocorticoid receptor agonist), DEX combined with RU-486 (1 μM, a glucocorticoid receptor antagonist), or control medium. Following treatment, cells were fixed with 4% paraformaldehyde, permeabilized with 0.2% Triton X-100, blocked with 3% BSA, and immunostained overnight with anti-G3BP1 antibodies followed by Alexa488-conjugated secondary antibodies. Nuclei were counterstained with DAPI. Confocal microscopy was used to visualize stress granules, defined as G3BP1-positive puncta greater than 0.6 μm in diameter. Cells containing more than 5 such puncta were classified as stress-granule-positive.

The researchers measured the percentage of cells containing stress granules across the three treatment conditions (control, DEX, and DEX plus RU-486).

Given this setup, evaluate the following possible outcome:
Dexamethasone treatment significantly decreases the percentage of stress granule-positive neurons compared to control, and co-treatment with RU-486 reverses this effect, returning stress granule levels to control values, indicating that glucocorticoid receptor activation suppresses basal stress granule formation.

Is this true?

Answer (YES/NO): NO